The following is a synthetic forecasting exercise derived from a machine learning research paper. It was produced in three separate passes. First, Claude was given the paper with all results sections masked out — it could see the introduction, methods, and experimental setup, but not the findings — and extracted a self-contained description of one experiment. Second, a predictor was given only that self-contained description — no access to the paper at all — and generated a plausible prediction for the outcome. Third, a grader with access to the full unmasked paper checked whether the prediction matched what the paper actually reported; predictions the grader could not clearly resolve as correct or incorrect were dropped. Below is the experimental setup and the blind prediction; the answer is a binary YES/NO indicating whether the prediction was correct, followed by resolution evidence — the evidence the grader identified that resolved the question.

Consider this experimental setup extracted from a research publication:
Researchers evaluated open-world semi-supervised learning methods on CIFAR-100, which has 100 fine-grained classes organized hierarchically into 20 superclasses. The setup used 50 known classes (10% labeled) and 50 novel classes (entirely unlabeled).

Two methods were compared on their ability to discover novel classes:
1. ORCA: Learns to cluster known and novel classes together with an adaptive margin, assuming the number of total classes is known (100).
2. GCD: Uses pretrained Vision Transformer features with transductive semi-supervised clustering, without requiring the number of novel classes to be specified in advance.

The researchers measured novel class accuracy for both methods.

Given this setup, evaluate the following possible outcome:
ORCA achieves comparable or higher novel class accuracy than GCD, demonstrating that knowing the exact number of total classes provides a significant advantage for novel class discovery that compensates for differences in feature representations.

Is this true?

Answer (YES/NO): YES